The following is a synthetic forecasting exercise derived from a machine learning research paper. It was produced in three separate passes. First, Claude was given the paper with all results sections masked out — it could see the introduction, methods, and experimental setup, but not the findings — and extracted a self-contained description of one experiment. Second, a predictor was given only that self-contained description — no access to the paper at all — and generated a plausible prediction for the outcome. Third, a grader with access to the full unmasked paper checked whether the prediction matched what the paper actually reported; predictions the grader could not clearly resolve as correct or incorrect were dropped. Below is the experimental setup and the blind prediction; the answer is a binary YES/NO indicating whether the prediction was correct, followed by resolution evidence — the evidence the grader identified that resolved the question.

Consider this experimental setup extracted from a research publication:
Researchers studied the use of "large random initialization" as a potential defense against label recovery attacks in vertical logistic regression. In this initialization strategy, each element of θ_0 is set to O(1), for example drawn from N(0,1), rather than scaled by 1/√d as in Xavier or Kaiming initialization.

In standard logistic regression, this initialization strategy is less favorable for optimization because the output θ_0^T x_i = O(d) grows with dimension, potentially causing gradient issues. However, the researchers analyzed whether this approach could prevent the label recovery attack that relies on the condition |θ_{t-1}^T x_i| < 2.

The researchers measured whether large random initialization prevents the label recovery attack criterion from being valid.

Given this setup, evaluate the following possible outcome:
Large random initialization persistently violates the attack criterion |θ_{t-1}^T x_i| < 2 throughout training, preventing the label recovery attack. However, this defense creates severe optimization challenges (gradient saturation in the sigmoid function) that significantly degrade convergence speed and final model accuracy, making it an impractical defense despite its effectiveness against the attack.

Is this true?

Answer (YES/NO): NO